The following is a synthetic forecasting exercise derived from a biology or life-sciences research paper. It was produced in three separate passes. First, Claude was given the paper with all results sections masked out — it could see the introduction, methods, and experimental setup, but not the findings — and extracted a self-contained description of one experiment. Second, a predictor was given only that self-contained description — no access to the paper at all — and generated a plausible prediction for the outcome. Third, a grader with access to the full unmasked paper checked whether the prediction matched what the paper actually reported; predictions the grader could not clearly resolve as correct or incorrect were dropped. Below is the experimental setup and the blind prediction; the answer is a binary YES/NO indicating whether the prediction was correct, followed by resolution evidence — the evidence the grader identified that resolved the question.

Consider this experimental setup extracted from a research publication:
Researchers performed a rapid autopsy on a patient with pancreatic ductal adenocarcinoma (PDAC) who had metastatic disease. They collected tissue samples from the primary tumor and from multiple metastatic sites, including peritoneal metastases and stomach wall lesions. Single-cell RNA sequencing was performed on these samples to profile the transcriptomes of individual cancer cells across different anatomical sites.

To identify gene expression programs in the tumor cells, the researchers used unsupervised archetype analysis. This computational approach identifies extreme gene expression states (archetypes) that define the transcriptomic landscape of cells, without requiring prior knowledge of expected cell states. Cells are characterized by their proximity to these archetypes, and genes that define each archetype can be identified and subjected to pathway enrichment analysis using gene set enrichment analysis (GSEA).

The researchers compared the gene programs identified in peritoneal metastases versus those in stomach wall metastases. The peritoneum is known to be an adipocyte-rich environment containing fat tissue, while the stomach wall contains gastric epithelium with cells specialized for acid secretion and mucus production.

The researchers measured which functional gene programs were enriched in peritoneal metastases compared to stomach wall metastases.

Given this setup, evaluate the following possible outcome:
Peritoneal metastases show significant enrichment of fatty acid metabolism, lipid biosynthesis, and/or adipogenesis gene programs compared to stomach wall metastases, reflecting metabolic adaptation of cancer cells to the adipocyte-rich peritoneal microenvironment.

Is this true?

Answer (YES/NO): YES